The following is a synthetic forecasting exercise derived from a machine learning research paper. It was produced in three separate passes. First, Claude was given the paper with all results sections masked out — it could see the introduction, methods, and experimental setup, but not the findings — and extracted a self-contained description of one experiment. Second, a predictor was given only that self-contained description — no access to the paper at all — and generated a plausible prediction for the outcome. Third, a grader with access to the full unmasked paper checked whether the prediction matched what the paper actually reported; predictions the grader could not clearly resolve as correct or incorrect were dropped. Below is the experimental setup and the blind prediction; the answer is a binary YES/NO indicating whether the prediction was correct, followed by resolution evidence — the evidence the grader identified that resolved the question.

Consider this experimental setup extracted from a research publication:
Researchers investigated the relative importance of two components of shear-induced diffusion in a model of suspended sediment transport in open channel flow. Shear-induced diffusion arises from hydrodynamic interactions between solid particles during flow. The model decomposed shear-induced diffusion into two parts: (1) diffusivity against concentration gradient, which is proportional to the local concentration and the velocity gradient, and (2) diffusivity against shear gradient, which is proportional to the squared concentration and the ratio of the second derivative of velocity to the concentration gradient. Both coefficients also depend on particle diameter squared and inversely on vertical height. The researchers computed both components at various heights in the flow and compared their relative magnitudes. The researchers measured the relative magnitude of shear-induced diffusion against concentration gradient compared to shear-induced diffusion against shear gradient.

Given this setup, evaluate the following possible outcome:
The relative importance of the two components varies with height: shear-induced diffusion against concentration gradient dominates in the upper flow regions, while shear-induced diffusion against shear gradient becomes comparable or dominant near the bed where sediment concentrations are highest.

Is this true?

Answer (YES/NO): NO